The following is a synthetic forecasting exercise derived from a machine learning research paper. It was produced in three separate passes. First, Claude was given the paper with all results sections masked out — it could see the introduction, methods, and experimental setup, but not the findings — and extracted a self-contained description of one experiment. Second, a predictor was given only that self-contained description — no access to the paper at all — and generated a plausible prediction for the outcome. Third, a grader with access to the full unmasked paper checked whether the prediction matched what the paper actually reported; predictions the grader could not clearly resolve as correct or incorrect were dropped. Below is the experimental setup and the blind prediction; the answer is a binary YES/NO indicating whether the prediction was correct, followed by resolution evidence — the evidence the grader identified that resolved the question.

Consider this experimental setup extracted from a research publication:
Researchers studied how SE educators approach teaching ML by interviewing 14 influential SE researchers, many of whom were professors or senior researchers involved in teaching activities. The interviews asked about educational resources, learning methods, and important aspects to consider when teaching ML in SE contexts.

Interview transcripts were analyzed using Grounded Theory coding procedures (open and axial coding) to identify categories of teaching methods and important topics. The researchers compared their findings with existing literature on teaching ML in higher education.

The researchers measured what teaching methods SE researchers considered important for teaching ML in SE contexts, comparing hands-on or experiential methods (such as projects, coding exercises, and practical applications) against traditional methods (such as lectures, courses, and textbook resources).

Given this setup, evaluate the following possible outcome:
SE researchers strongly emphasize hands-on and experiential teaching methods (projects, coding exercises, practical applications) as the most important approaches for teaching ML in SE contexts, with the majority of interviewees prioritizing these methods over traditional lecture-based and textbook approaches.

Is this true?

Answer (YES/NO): NO